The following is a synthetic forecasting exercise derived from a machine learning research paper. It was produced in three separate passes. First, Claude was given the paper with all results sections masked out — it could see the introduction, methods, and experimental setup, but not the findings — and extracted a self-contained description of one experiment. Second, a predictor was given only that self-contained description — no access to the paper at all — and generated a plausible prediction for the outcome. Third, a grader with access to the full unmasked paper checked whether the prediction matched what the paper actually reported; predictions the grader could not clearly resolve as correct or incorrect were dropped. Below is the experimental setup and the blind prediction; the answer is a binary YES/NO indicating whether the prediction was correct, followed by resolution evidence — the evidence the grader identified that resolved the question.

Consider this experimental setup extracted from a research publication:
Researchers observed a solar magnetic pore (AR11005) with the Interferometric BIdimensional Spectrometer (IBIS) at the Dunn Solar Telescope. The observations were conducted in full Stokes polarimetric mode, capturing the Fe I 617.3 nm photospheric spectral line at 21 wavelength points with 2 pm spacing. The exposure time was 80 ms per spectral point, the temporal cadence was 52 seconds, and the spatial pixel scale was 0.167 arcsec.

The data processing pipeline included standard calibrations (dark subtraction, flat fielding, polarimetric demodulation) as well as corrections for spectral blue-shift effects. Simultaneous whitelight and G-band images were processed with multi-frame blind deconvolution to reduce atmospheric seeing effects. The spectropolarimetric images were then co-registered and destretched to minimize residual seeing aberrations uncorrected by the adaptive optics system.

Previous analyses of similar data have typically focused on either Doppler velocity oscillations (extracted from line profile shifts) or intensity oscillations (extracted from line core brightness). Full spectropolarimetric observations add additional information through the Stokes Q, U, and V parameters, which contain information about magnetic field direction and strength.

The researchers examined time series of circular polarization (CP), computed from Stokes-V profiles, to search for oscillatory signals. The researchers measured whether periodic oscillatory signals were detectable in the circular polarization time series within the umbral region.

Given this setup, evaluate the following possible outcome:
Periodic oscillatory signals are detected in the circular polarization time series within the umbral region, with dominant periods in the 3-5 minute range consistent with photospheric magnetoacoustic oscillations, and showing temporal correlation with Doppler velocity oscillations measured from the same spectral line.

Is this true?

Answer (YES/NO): NO